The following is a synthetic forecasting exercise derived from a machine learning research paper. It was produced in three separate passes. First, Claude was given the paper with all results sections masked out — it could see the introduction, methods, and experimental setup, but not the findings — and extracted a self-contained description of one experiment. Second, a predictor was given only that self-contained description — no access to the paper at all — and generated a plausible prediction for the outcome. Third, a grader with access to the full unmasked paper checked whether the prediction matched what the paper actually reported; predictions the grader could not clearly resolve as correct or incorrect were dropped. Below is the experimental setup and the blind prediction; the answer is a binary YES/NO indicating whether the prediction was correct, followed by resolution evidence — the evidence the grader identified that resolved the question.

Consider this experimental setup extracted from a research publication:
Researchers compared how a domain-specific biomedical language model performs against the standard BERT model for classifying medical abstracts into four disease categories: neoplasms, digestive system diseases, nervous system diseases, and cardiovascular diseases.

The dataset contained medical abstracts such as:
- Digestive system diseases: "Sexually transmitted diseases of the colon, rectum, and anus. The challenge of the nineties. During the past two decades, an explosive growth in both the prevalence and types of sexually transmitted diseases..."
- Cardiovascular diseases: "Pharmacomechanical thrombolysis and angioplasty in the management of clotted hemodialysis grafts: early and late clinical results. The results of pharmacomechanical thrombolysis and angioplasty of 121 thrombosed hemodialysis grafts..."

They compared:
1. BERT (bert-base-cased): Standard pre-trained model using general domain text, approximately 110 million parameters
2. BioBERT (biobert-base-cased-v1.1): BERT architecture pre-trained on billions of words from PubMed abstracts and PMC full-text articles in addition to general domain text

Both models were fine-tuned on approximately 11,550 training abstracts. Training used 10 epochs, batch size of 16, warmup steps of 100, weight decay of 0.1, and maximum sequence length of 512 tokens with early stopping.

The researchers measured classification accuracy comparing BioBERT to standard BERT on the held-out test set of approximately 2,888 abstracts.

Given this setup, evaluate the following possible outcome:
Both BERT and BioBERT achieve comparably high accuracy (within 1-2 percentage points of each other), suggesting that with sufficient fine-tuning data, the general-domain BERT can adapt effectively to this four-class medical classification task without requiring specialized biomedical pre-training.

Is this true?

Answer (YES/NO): NO